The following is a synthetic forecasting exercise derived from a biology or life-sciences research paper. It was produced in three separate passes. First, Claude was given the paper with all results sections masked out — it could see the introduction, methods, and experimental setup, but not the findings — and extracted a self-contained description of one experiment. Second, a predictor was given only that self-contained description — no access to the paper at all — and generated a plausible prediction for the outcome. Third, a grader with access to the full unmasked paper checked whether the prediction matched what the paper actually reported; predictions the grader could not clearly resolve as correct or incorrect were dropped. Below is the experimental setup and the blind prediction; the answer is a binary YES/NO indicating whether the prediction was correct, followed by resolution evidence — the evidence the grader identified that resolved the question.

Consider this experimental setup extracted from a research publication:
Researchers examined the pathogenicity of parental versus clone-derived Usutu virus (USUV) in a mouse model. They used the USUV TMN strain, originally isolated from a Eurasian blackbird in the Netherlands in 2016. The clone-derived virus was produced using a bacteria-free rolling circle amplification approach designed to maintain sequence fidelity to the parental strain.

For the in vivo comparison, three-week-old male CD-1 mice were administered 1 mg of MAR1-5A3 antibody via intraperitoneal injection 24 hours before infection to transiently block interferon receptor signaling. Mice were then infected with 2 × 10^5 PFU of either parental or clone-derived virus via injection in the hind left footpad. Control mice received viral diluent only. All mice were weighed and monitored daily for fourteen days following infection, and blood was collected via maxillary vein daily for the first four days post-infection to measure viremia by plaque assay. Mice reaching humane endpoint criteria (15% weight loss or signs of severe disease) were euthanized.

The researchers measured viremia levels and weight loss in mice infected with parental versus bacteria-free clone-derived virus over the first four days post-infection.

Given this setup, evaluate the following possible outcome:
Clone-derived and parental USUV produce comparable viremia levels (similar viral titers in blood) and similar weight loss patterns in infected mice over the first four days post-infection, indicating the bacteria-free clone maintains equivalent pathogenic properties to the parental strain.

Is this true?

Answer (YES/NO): YES